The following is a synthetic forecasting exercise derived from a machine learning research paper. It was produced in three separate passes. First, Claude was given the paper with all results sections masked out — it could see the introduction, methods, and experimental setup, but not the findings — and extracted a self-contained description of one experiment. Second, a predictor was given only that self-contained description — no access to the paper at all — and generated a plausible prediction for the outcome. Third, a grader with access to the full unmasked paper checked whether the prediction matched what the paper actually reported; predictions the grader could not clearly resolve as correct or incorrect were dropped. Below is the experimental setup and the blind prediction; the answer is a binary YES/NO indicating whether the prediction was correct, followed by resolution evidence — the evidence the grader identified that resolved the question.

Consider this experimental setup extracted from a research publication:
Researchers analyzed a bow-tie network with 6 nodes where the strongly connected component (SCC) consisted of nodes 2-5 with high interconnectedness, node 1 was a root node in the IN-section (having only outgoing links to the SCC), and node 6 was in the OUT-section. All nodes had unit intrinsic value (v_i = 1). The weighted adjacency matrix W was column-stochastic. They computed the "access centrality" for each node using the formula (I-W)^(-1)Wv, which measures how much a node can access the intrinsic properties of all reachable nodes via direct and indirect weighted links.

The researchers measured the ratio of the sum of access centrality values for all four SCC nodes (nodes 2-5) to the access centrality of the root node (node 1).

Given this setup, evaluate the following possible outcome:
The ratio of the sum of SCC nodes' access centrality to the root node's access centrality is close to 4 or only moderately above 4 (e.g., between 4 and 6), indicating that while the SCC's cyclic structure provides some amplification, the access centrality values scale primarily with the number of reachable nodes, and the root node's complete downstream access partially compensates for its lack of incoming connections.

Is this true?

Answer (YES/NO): NO